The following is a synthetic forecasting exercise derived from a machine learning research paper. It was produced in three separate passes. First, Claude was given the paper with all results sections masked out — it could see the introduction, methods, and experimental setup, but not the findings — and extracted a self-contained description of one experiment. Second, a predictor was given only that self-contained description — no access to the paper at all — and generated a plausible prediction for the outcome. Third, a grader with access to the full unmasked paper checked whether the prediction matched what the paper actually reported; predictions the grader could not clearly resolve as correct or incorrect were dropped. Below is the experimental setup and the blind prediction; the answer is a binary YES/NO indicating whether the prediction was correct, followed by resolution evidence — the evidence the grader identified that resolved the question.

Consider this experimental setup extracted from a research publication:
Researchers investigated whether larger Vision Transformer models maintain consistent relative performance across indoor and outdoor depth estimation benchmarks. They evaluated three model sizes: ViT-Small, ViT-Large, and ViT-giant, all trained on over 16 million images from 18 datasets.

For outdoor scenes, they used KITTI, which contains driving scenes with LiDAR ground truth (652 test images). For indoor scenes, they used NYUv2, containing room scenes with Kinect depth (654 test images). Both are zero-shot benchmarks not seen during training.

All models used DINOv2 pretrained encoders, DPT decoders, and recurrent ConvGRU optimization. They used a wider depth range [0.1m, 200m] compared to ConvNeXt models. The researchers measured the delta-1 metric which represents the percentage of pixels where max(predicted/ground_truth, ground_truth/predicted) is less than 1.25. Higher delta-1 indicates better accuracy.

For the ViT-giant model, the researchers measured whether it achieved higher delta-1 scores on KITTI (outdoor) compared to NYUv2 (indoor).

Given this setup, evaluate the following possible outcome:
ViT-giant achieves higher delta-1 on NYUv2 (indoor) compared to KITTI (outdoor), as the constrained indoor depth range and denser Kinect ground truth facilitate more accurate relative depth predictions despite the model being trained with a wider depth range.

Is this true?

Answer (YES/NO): YES